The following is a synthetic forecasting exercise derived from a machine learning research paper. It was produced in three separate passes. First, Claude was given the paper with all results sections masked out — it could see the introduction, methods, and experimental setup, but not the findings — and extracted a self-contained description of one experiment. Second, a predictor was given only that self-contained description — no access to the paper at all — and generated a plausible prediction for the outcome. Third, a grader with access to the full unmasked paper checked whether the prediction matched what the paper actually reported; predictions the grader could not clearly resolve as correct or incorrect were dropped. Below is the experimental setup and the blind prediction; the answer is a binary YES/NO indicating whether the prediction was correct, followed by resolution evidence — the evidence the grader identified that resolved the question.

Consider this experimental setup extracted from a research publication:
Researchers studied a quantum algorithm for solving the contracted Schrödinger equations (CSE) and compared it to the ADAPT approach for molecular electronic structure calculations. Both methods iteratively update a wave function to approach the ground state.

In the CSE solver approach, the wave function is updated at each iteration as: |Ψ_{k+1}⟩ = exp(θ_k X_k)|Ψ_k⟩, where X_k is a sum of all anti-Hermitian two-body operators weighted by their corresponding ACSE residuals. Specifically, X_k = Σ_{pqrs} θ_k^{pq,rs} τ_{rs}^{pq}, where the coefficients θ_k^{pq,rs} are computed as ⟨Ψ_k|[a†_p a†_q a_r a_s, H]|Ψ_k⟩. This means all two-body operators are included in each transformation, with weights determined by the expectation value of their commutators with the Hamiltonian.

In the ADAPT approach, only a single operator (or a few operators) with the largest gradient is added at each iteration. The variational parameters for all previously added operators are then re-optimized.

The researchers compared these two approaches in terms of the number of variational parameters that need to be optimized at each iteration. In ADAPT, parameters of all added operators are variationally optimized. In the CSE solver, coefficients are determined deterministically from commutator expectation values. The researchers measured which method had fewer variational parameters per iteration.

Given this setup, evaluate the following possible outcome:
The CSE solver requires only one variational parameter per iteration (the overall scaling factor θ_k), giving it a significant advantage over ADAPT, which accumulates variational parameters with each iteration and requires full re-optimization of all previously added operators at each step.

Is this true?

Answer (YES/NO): NO